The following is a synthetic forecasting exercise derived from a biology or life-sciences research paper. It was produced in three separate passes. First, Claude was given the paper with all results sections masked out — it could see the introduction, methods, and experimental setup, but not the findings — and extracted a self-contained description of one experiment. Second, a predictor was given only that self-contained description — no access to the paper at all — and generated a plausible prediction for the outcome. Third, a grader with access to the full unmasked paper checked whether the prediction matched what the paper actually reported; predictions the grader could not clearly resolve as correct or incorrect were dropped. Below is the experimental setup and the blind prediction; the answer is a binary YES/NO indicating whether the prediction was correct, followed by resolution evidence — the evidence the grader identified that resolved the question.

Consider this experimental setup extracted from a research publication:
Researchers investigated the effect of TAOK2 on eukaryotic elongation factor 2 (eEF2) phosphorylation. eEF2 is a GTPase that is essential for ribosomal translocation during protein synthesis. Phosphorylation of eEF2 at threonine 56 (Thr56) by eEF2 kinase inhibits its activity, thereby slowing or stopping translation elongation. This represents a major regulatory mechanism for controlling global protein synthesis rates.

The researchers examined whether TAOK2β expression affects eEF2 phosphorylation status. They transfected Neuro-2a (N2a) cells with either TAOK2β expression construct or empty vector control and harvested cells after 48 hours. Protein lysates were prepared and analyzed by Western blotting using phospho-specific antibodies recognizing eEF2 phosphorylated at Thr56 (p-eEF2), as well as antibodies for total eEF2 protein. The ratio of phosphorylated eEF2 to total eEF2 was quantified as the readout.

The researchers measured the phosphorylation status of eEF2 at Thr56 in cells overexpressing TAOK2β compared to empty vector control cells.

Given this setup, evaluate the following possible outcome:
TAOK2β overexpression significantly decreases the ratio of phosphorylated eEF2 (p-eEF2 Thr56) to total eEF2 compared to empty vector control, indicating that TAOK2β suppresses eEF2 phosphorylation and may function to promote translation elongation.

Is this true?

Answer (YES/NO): NO